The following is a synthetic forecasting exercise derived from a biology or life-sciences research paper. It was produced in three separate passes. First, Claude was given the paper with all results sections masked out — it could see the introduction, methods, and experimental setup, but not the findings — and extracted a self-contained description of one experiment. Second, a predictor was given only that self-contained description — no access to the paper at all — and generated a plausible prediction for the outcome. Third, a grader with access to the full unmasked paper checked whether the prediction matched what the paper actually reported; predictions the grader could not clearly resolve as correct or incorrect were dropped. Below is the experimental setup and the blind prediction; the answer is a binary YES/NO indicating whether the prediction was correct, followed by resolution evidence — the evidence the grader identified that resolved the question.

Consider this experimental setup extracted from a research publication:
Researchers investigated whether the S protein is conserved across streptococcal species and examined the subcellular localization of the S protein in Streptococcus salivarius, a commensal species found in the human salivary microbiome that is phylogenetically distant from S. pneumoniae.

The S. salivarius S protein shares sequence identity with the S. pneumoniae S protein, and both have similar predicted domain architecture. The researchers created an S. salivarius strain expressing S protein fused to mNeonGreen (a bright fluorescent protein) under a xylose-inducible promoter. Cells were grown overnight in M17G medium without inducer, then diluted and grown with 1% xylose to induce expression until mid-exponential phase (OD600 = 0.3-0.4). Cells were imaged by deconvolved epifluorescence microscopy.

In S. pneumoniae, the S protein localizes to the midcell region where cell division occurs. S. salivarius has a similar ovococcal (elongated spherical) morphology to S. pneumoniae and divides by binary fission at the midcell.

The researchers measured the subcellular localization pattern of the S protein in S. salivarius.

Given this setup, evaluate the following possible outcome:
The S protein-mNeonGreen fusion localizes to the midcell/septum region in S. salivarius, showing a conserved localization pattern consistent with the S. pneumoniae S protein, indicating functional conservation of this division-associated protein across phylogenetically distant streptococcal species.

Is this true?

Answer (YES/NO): YES